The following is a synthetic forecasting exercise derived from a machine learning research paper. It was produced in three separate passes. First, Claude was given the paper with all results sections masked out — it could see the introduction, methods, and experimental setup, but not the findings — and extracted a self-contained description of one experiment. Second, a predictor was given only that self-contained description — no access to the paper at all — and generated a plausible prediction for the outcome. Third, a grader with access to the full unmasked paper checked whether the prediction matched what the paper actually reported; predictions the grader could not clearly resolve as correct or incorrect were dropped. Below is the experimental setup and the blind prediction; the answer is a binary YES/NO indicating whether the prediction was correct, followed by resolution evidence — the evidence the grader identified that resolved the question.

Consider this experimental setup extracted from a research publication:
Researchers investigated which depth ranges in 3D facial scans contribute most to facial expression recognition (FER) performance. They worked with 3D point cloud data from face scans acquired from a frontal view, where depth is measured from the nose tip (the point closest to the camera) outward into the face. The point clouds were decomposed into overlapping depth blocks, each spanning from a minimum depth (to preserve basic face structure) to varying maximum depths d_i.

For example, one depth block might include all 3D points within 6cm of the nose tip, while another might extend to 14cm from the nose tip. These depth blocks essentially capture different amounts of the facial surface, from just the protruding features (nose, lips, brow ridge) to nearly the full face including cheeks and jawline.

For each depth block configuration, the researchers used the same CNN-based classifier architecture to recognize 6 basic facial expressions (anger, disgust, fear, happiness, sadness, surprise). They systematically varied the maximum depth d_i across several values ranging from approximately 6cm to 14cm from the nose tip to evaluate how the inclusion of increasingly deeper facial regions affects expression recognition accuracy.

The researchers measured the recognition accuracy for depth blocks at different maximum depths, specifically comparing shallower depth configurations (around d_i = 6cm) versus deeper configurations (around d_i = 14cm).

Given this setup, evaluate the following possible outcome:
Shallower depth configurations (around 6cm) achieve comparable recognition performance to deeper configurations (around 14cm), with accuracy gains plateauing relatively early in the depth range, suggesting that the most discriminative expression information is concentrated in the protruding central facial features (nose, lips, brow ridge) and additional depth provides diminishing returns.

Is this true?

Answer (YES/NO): NO